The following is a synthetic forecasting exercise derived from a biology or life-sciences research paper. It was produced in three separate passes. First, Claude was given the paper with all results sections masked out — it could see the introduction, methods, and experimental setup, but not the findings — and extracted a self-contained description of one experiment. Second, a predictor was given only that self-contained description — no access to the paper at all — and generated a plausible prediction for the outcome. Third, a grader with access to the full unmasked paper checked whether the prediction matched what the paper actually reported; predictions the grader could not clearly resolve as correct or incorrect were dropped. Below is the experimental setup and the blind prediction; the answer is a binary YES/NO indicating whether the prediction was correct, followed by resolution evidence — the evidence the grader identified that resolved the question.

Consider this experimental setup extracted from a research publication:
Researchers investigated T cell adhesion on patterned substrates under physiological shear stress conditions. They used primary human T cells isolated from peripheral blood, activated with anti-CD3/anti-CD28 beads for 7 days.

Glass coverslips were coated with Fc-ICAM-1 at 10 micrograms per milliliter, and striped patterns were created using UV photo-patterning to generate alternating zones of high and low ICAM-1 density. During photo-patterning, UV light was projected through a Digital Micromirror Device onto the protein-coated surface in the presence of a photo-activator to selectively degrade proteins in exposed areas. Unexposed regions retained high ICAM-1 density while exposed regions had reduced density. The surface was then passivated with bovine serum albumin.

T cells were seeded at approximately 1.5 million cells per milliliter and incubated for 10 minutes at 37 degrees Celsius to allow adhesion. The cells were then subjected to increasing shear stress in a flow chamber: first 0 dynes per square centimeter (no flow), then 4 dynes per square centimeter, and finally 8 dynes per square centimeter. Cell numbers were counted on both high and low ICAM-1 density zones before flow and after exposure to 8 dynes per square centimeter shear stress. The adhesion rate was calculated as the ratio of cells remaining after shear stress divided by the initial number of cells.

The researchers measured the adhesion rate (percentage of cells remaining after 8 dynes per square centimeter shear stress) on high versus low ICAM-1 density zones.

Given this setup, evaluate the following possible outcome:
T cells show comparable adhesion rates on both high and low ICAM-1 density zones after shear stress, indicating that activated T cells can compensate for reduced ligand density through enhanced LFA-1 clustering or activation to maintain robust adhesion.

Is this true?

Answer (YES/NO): NO